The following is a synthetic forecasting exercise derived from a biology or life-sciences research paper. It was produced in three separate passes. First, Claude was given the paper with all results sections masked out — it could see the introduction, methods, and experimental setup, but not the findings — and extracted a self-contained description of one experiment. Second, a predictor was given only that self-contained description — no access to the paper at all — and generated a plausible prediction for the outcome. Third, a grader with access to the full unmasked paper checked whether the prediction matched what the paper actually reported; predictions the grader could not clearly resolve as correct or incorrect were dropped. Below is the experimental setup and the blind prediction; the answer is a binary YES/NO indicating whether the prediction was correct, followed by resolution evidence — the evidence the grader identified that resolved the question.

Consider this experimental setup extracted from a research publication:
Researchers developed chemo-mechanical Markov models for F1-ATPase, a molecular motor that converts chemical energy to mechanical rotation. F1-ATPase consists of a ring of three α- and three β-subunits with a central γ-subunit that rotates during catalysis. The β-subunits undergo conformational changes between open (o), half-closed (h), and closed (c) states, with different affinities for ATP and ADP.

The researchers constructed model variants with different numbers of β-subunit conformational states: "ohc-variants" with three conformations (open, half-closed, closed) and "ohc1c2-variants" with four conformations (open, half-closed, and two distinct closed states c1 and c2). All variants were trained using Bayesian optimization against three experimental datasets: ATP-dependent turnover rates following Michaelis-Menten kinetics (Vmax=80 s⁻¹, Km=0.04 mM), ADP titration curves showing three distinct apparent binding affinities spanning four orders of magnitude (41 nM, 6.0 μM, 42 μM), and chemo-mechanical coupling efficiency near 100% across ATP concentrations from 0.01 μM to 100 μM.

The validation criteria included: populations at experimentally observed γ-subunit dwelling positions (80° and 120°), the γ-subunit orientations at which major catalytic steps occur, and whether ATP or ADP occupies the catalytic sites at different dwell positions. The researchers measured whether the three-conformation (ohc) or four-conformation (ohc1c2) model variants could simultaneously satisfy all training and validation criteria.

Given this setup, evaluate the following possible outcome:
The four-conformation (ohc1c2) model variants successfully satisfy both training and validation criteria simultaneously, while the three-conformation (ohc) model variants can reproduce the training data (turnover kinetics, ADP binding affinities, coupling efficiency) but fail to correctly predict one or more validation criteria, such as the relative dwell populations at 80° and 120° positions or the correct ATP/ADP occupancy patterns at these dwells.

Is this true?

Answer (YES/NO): NO